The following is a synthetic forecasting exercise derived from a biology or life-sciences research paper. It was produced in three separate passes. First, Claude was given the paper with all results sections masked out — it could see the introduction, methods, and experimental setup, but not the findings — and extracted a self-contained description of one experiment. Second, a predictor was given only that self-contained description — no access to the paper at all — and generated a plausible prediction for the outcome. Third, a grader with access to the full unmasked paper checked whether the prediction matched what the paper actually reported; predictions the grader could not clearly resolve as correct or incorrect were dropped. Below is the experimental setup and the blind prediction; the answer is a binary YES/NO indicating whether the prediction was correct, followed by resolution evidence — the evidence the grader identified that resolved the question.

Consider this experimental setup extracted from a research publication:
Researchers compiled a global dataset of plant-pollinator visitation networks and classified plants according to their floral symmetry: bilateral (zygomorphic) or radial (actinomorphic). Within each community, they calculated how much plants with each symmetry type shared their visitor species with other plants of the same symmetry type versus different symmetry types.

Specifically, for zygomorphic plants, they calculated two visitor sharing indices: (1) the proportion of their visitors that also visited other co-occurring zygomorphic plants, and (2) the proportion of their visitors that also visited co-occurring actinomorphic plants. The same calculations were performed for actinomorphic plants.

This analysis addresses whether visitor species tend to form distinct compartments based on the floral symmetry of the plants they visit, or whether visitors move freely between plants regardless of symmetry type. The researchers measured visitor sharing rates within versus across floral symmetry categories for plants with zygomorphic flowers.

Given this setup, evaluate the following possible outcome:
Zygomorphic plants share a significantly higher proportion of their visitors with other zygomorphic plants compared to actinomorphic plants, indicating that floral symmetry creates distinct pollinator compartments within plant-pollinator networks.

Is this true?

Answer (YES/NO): NO